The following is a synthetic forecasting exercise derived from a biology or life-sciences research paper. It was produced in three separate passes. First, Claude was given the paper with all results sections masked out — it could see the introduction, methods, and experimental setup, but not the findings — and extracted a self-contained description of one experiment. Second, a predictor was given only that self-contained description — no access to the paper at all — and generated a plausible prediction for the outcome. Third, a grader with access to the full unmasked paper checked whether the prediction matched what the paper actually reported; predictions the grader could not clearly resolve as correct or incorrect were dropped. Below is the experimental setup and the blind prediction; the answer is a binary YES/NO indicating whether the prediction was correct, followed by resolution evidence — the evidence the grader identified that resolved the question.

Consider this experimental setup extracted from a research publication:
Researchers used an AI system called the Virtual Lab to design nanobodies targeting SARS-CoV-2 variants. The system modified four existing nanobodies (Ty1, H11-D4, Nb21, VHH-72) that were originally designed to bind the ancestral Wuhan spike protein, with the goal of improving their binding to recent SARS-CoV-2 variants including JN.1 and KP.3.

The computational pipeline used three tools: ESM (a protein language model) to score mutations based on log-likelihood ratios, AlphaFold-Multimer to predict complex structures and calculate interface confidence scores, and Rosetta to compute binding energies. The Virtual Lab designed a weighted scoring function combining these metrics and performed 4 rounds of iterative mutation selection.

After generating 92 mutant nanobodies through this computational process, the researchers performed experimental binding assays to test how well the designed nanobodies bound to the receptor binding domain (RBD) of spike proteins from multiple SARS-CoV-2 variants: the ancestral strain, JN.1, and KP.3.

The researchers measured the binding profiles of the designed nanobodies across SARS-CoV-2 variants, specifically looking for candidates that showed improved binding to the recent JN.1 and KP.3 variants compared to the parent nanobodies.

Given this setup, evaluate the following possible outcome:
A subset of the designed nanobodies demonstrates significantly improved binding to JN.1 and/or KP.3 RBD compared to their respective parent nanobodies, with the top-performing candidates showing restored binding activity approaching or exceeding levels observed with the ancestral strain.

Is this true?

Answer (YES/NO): NO